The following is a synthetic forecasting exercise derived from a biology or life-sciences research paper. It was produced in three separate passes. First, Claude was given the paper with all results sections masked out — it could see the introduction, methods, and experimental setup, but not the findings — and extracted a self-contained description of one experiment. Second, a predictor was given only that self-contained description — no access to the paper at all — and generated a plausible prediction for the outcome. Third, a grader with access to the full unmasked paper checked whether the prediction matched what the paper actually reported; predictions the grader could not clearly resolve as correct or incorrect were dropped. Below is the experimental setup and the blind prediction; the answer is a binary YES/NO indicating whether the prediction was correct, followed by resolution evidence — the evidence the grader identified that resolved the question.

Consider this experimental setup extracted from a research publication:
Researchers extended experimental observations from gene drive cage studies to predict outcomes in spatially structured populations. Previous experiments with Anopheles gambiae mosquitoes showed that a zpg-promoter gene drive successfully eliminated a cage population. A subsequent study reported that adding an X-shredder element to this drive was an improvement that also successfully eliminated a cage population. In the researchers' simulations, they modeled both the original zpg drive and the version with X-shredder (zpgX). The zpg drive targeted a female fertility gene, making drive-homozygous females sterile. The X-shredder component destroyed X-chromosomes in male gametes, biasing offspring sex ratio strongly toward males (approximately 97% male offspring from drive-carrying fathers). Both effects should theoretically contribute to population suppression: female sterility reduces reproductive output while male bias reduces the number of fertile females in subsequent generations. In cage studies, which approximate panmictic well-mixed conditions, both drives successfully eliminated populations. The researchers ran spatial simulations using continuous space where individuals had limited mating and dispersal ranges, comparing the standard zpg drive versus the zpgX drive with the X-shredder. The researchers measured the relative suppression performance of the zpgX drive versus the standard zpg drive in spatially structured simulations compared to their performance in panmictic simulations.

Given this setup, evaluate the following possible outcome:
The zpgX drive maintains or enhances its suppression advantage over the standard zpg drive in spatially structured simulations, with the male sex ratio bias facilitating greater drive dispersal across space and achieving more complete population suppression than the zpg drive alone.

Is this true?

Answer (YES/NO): NO